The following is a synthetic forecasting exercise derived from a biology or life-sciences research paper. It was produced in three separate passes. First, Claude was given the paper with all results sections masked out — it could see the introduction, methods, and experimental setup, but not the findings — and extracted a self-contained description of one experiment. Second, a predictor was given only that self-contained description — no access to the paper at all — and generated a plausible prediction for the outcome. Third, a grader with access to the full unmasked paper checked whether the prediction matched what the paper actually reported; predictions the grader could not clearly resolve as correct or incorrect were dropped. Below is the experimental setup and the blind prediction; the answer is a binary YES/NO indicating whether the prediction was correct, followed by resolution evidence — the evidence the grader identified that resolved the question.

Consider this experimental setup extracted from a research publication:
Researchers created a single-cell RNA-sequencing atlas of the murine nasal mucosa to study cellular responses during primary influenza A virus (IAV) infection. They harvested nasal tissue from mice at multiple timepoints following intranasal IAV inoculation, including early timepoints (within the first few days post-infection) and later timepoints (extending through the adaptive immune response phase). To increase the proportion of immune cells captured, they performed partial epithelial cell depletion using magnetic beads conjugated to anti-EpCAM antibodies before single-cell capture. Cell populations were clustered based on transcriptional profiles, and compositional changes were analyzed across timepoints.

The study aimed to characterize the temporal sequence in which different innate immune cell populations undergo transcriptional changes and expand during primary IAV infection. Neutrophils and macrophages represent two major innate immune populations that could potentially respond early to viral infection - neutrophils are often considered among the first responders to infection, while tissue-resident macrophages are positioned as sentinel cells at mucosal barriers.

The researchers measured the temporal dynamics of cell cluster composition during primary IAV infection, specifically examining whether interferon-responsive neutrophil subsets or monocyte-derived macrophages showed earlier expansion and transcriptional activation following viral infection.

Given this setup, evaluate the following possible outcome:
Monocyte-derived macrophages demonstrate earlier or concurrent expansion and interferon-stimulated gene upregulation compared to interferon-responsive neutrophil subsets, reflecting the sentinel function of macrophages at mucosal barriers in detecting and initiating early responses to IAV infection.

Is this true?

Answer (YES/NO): NO